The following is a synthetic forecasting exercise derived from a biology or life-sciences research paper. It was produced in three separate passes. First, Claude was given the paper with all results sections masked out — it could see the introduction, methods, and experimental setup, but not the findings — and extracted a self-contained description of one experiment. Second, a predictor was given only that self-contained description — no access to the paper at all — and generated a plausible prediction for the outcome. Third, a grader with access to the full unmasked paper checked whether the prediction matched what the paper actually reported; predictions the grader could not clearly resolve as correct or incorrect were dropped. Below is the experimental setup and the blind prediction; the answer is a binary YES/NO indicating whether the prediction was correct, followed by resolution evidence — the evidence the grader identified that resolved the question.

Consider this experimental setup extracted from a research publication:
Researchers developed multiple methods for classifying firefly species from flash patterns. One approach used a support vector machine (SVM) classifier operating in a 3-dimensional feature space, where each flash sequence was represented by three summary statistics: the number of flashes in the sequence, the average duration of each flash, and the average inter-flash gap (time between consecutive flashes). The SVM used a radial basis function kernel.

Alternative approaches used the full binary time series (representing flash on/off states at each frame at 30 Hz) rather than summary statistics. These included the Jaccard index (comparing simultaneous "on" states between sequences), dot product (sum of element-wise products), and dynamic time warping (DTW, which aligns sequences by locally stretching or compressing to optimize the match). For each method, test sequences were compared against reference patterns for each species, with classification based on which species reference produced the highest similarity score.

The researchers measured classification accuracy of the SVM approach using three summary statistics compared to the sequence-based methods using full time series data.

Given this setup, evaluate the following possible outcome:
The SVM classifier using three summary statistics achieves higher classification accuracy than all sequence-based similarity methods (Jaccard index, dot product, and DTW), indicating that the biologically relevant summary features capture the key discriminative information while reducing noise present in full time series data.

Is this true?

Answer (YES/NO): NO